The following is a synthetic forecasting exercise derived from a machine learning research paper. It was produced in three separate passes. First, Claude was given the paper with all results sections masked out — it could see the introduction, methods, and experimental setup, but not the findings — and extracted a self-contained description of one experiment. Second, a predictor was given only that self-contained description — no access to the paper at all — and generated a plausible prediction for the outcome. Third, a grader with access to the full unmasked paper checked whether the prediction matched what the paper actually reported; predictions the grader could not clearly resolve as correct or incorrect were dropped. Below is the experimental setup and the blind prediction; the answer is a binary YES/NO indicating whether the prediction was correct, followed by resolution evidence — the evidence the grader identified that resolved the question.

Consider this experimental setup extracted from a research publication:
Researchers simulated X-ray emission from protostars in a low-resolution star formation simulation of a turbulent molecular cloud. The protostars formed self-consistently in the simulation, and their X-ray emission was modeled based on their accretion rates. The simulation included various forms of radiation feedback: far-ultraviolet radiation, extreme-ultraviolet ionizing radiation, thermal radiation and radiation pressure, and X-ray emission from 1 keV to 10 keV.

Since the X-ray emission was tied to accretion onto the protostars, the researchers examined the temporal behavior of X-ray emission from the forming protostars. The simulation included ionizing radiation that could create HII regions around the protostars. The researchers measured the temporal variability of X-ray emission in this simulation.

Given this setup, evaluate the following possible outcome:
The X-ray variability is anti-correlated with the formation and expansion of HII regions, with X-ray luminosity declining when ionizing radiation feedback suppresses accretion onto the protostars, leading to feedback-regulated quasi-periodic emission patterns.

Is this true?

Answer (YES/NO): NO